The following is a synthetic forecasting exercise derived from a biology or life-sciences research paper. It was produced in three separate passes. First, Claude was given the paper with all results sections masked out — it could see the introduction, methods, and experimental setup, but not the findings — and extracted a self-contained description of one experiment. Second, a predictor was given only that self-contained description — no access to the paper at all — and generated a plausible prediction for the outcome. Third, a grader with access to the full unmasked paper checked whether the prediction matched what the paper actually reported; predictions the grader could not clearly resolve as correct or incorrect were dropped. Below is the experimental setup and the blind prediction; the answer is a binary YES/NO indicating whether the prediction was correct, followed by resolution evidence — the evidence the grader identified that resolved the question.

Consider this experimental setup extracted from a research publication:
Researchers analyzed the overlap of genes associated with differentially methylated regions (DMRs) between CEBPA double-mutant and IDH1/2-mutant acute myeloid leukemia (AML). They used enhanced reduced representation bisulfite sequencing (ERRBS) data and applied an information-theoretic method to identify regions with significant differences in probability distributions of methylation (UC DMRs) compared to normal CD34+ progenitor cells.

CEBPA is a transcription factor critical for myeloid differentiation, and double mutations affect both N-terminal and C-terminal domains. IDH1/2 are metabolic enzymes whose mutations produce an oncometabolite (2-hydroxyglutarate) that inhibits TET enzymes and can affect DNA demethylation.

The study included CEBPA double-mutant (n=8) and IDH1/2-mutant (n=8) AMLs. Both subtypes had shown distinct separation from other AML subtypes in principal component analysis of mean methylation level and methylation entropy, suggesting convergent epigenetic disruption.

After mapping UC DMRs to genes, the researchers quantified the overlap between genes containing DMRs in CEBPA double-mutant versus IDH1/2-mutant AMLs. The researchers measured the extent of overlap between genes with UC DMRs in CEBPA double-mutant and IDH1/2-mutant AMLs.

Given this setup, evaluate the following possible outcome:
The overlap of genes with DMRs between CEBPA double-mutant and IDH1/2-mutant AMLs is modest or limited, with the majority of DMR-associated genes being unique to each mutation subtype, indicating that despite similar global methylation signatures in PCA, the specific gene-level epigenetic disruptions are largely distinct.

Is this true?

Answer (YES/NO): NO